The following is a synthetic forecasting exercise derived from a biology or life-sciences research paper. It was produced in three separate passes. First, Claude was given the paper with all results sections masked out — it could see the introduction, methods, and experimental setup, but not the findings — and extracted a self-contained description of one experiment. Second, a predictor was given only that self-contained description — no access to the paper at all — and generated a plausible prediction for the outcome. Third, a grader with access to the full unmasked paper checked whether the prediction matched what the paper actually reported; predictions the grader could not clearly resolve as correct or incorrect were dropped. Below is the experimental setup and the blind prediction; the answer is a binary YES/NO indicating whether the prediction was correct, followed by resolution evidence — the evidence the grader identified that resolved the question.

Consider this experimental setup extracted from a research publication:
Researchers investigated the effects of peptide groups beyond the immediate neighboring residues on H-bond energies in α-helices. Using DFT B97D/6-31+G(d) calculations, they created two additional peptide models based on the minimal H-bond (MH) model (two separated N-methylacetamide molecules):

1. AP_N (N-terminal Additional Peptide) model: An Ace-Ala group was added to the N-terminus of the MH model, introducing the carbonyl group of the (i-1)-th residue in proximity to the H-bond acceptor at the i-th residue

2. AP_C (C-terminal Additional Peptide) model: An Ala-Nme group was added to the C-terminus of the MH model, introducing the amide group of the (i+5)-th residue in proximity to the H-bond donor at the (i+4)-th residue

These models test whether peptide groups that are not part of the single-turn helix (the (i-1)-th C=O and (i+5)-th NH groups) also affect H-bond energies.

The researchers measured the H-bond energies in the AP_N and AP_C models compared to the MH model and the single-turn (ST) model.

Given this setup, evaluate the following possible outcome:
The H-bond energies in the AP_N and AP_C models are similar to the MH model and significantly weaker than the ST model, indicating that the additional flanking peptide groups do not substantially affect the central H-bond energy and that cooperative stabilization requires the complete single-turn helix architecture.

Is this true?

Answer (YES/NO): NO